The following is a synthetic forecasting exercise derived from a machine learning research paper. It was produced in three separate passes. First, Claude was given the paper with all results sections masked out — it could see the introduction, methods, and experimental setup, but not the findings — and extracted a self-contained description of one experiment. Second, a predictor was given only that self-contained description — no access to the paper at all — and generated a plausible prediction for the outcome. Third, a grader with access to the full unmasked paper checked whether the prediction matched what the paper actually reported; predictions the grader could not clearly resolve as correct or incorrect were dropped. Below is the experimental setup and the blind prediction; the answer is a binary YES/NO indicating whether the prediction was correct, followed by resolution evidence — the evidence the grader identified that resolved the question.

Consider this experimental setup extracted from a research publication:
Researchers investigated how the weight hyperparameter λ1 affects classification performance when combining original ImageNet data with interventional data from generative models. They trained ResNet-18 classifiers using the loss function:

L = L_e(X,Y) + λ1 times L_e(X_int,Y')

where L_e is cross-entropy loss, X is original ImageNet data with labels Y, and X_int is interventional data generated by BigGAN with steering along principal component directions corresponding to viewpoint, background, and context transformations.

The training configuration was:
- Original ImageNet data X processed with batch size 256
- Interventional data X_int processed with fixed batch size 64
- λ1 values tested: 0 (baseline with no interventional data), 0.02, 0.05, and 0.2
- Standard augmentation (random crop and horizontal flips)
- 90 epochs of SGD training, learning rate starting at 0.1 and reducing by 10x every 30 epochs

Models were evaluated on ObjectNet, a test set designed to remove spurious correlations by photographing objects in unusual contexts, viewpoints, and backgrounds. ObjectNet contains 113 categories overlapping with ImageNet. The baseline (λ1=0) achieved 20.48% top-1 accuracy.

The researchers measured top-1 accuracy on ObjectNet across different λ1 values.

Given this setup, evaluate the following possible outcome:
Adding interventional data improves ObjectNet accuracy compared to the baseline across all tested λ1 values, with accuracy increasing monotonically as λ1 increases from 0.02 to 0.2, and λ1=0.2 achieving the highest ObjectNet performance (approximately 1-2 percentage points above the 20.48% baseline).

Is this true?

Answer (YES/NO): NO